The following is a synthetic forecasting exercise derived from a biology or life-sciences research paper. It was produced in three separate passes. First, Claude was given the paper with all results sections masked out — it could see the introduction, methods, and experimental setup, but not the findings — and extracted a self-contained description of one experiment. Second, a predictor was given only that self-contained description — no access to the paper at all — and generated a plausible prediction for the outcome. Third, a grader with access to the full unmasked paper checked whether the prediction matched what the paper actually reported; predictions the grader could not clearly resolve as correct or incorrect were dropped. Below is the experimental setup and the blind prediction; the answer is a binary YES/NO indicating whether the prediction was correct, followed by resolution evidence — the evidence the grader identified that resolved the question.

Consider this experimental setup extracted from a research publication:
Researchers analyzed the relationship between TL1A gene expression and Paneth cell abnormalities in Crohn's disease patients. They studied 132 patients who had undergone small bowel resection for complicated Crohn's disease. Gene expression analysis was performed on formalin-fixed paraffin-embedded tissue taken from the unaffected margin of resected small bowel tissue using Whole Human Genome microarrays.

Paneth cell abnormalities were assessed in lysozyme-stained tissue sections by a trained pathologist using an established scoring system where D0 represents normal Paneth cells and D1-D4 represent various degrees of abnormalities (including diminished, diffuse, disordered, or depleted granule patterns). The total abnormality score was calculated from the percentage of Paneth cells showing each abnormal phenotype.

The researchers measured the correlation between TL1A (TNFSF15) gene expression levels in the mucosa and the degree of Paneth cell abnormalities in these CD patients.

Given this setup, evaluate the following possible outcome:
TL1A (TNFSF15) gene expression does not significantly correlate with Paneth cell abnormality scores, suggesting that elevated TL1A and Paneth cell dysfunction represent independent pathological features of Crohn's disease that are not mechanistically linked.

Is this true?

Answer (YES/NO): NO